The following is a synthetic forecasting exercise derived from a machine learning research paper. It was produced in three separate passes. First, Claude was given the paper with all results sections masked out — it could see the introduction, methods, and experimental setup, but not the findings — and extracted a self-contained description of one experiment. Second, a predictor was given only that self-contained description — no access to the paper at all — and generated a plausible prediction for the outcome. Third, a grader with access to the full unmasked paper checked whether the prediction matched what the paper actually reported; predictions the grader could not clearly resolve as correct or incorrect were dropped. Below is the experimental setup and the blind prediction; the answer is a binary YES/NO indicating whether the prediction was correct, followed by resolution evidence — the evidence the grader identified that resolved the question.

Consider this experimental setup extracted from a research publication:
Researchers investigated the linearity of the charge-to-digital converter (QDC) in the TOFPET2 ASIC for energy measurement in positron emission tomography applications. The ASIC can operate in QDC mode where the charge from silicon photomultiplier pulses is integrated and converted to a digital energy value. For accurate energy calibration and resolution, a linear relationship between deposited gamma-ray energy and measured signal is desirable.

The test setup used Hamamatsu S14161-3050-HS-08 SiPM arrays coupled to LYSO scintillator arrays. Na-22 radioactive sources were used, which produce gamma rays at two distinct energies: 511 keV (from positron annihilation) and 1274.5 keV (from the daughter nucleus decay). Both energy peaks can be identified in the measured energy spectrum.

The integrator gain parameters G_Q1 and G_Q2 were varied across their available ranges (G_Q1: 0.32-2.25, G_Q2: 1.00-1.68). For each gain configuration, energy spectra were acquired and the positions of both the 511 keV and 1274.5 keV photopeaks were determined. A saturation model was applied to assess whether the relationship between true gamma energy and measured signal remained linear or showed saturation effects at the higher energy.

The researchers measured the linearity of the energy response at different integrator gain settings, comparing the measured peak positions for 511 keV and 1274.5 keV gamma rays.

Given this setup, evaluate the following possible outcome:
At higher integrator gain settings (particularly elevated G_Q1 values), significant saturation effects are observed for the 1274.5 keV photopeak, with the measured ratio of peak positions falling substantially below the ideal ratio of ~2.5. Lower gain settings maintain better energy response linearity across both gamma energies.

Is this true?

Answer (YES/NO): YES